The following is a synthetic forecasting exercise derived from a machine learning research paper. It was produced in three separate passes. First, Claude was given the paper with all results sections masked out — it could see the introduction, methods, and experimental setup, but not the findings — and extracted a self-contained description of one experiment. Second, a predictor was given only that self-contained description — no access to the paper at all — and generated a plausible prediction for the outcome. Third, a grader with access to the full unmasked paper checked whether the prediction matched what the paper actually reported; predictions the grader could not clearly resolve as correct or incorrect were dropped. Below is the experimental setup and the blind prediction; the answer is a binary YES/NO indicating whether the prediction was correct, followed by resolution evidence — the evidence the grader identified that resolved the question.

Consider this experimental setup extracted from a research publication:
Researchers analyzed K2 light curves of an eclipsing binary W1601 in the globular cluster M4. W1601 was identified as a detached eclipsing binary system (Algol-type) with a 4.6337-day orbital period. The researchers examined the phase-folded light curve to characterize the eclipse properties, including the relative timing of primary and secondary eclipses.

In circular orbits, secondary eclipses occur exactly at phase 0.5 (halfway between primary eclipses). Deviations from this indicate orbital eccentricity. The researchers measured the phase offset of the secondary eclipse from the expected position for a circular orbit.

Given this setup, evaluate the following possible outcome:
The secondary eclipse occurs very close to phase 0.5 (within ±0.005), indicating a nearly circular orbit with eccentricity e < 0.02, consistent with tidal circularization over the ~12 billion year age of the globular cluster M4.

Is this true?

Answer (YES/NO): NO